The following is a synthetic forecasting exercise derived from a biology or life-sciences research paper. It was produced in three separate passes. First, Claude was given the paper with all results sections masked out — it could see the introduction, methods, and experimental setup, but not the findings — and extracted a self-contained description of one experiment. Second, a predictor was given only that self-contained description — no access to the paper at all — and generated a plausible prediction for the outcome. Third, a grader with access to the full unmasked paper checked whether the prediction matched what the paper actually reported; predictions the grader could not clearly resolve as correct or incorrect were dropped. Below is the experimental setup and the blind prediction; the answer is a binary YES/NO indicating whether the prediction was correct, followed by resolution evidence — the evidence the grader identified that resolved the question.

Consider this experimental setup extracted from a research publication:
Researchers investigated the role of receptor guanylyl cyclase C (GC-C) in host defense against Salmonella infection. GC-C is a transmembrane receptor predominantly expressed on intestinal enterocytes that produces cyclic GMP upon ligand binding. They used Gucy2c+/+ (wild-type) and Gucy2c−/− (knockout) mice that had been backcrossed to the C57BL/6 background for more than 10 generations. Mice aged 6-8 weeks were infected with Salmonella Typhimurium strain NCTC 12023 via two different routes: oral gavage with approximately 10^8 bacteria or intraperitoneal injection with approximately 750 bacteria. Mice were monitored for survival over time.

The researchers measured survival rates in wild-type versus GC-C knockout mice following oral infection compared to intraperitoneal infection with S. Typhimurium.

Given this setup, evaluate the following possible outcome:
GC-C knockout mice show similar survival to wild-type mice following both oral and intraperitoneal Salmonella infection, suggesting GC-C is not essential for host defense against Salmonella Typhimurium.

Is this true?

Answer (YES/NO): NO